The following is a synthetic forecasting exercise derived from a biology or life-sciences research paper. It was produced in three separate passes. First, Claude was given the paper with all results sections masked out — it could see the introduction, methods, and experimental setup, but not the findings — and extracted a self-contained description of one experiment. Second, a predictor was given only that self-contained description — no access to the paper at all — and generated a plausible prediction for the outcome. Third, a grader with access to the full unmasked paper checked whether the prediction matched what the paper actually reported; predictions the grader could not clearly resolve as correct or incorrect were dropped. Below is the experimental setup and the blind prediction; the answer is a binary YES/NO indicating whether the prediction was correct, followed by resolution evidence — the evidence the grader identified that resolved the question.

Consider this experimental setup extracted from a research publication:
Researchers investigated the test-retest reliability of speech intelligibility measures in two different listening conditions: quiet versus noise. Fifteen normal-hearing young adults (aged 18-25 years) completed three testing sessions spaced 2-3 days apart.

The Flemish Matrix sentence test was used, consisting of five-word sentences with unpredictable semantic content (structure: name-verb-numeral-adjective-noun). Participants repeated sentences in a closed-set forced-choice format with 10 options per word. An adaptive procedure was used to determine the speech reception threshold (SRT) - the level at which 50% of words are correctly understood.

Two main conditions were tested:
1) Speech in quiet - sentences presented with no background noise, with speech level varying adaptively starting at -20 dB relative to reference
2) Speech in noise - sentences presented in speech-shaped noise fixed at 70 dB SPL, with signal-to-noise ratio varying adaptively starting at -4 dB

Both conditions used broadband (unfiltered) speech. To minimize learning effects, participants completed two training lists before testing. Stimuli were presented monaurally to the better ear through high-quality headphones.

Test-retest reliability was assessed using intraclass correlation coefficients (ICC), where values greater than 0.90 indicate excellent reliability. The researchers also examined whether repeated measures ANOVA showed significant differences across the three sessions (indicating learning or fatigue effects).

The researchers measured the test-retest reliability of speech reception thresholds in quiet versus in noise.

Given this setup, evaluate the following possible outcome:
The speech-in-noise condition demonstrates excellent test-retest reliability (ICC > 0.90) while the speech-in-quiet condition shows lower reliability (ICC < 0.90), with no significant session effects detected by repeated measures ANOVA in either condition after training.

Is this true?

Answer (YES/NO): NO